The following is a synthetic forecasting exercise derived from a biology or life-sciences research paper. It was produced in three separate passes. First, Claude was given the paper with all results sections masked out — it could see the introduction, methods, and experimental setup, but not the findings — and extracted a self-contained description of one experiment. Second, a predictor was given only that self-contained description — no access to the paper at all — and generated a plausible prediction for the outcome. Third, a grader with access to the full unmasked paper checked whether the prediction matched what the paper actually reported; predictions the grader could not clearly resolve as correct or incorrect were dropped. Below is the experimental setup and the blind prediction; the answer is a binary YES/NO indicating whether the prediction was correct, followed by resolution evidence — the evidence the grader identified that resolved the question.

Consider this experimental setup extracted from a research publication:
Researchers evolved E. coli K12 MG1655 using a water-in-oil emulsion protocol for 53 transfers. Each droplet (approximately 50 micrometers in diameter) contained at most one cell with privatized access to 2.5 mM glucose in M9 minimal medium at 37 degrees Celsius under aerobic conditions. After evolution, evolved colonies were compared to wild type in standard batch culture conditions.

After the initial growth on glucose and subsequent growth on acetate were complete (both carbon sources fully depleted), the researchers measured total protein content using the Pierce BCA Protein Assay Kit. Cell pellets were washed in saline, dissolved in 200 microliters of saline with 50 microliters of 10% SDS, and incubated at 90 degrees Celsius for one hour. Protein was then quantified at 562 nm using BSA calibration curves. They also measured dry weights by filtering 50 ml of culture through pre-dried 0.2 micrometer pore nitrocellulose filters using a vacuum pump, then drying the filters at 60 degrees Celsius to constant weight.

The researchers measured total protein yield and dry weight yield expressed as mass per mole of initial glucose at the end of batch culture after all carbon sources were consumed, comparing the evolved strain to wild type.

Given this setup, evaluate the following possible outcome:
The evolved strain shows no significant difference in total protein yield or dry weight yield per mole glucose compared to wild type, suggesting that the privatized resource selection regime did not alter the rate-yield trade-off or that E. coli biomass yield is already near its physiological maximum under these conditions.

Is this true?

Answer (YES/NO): NO